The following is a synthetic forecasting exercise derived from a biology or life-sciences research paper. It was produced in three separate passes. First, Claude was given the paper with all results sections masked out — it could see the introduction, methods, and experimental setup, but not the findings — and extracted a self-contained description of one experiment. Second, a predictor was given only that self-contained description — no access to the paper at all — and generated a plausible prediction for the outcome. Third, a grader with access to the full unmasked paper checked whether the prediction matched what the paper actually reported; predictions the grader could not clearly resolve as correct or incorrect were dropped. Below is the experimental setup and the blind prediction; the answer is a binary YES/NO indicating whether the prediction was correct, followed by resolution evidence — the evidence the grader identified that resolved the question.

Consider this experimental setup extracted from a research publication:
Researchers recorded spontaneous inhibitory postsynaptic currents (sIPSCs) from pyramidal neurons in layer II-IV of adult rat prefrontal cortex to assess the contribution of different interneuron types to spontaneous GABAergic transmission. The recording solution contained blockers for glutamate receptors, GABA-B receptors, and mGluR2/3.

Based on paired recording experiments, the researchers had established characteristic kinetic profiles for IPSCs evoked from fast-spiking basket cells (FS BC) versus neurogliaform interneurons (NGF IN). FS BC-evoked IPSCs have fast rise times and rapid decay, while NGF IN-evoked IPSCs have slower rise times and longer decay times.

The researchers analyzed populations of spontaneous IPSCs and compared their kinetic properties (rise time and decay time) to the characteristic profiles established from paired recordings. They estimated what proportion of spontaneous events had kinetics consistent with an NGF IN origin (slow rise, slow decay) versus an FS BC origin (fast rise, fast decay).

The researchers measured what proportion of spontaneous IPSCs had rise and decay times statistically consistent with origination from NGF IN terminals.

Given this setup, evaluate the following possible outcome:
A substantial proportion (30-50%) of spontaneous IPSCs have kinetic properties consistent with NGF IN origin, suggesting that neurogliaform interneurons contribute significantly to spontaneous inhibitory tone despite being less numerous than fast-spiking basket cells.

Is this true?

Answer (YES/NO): NO